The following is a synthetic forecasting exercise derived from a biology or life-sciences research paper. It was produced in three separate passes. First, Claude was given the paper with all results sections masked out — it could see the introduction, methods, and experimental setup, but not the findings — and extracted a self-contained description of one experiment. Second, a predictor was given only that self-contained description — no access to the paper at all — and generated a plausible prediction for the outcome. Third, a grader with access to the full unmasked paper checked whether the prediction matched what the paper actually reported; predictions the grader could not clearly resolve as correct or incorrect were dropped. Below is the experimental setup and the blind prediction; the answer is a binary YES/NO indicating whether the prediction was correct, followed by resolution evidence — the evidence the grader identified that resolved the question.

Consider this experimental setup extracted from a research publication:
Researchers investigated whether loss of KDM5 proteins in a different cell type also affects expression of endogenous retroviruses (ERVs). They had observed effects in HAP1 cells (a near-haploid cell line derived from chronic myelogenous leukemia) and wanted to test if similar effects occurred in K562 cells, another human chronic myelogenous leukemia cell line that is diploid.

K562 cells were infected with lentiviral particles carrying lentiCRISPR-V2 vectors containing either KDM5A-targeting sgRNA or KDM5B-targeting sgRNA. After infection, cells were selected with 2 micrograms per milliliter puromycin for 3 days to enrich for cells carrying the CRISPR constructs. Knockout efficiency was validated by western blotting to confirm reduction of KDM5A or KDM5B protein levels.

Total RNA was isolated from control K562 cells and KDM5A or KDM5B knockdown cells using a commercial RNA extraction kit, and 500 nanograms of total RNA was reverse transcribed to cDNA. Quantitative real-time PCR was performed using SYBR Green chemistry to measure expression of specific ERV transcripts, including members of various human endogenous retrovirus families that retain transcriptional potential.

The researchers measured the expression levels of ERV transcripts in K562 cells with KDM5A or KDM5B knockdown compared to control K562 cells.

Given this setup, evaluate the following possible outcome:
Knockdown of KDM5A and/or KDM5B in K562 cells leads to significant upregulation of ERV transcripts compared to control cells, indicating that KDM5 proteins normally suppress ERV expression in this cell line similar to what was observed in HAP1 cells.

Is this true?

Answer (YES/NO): YES